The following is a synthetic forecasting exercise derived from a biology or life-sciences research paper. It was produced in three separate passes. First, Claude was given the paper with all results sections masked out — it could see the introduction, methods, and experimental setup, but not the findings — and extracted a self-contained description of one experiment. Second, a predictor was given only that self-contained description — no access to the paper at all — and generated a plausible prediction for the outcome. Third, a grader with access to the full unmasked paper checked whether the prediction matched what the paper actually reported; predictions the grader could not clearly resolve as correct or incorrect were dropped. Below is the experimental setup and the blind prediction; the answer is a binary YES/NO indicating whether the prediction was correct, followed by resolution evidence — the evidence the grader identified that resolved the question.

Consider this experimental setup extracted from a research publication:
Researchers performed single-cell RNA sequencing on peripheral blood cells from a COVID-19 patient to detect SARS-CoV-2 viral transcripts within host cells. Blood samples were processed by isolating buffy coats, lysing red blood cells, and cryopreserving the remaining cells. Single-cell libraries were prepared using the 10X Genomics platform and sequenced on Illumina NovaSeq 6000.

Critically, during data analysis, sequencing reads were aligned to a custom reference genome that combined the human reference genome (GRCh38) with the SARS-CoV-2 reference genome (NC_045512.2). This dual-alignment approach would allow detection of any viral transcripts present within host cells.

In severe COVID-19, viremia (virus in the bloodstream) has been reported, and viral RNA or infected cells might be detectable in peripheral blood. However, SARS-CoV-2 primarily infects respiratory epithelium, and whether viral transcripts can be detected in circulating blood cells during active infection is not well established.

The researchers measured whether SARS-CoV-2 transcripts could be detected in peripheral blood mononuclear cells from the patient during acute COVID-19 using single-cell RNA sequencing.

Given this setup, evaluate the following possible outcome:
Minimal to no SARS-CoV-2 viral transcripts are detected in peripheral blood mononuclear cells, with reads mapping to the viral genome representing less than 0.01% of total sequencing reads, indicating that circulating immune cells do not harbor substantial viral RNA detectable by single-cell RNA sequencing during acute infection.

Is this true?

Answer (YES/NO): YES